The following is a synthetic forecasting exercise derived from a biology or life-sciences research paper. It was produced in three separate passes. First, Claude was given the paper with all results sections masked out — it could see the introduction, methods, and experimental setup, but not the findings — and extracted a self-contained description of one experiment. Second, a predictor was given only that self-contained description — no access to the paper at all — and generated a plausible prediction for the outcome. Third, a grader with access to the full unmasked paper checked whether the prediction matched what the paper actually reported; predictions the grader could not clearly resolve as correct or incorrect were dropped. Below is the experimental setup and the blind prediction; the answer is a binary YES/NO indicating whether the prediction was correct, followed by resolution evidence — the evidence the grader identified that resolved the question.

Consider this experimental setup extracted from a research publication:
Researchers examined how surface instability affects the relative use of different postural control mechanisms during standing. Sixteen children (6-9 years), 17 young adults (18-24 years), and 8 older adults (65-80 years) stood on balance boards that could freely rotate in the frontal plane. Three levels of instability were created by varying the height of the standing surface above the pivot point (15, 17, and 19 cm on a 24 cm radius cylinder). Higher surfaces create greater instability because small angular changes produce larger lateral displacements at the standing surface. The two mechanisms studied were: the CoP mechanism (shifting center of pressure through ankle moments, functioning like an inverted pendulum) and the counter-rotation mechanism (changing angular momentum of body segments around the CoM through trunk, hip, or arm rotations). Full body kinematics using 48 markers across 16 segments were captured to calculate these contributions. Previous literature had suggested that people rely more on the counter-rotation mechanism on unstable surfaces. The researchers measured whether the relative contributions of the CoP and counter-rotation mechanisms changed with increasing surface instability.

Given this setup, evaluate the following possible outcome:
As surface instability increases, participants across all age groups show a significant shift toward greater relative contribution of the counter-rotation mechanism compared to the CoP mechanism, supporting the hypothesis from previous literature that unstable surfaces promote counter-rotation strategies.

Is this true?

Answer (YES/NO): NO